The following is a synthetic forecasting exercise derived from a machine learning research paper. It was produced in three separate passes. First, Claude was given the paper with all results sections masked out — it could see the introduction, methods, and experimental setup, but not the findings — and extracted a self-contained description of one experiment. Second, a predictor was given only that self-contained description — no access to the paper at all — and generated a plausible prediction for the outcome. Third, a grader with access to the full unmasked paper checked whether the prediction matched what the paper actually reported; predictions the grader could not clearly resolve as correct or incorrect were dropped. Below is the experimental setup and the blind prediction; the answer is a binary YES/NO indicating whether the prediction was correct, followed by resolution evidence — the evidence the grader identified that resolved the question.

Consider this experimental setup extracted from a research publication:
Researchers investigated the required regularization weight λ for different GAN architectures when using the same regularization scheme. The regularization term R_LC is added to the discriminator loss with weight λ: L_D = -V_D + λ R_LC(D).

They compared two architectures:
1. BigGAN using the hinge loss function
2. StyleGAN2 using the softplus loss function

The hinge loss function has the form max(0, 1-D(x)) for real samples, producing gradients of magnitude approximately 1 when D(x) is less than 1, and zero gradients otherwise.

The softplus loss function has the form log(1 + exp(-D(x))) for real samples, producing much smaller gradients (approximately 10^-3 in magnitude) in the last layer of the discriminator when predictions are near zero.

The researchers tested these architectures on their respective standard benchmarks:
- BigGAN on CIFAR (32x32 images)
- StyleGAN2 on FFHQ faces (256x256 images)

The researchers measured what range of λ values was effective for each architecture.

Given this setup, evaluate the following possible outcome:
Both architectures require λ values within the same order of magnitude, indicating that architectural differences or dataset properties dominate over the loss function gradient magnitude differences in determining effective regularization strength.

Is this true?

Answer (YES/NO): NO